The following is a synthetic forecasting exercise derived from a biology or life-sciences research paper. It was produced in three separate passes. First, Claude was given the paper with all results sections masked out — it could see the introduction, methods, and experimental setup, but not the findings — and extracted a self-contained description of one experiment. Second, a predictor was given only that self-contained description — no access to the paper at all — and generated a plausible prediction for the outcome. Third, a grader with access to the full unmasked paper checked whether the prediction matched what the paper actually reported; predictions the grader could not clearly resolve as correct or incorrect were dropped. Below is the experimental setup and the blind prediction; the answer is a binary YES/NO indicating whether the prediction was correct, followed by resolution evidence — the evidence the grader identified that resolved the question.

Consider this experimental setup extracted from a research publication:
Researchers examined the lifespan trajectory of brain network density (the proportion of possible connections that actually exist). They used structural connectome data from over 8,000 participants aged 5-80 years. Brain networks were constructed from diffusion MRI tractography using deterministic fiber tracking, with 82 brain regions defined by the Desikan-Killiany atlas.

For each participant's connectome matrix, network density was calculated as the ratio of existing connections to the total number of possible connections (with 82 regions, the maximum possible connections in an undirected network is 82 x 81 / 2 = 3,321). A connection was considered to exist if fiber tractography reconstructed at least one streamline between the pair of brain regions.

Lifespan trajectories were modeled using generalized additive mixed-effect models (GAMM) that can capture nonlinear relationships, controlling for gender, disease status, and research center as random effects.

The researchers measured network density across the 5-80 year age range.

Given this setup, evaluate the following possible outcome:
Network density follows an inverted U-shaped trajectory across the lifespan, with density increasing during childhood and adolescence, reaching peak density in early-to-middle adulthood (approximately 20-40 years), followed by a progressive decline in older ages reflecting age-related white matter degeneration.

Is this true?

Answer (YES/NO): NO